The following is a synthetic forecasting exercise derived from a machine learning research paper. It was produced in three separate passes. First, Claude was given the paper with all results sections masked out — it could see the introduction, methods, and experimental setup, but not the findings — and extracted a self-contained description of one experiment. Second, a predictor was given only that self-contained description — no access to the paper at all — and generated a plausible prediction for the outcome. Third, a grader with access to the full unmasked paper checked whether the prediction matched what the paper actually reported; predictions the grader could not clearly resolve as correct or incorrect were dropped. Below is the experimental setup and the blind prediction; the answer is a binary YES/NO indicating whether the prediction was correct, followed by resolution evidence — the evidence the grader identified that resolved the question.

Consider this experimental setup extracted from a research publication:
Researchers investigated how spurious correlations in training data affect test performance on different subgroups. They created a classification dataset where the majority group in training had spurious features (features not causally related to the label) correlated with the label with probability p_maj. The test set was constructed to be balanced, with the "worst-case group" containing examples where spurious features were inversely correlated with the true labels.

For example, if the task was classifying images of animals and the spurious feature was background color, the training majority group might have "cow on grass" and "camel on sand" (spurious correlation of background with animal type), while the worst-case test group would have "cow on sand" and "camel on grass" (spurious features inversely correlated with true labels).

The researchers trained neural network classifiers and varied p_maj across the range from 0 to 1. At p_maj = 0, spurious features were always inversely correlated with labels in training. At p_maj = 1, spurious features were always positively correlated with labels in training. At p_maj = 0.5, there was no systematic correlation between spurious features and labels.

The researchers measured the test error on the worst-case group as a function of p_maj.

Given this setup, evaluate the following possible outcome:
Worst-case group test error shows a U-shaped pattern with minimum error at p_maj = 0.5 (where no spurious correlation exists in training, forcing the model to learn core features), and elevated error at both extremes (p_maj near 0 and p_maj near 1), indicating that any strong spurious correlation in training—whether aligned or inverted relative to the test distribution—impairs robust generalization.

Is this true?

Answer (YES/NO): YES